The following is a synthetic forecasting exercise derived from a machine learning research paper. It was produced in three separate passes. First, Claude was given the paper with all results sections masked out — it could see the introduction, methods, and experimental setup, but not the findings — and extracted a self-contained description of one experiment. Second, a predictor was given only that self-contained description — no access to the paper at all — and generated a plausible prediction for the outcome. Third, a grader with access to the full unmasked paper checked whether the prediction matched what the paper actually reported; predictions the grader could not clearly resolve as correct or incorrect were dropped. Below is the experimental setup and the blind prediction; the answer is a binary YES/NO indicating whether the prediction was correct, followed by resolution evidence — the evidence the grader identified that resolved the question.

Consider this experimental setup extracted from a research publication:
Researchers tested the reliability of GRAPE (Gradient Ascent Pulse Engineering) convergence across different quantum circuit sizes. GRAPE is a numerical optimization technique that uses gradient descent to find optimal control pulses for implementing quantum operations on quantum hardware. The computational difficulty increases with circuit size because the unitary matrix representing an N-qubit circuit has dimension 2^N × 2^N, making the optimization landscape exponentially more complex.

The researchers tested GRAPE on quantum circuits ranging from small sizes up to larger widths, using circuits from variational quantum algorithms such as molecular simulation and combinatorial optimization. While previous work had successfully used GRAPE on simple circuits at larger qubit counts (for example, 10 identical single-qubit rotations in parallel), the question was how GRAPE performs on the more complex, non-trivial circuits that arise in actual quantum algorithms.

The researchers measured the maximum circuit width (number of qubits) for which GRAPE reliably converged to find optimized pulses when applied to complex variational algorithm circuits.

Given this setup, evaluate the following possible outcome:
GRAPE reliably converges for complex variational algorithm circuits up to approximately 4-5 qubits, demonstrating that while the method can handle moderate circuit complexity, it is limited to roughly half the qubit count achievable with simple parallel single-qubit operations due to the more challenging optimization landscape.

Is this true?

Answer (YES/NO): YES